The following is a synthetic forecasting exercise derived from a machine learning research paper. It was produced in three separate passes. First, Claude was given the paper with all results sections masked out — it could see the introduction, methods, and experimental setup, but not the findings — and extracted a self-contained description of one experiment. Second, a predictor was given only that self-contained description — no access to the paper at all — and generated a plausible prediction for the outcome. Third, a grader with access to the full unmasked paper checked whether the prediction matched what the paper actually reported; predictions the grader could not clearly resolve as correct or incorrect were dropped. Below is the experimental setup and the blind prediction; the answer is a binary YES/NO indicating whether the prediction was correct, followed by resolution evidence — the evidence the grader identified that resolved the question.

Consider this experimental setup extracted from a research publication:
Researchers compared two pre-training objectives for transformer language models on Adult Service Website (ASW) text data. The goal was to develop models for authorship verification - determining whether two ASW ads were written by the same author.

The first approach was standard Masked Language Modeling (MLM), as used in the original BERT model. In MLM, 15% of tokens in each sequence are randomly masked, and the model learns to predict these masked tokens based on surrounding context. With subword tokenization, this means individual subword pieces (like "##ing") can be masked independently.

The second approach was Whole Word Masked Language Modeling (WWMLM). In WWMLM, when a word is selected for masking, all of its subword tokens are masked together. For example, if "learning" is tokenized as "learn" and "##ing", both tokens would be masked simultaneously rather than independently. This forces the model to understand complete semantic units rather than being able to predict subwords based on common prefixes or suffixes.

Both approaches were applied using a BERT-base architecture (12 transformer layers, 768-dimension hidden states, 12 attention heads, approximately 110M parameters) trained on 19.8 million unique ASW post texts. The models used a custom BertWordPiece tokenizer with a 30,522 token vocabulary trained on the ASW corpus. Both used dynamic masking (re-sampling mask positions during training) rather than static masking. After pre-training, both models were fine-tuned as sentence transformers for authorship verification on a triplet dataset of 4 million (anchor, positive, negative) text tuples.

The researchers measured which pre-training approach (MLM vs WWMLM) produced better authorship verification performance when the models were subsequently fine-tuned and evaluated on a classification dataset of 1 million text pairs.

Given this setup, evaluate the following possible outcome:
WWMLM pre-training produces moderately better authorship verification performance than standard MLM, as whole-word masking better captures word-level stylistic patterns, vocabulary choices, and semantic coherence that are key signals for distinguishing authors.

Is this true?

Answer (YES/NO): NO